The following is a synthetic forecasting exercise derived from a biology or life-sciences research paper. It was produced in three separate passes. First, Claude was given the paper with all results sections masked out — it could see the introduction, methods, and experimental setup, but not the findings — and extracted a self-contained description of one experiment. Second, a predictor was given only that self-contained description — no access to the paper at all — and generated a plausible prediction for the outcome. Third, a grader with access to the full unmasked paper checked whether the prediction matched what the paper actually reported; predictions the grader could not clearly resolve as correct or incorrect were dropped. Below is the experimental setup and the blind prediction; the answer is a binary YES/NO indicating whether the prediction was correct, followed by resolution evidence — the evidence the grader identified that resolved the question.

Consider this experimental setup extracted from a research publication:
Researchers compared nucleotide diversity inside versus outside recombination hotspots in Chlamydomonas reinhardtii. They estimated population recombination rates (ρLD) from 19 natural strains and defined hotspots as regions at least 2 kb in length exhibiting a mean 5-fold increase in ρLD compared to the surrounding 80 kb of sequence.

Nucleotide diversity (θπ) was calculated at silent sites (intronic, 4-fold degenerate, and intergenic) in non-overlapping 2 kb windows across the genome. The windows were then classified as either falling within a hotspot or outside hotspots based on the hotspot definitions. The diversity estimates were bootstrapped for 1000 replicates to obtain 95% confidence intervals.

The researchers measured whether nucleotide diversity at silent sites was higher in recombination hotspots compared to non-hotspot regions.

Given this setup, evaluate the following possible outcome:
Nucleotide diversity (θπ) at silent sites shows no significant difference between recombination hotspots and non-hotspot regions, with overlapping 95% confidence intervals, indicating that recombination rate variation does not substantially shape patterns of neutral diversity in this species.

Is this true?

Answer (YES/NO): NO